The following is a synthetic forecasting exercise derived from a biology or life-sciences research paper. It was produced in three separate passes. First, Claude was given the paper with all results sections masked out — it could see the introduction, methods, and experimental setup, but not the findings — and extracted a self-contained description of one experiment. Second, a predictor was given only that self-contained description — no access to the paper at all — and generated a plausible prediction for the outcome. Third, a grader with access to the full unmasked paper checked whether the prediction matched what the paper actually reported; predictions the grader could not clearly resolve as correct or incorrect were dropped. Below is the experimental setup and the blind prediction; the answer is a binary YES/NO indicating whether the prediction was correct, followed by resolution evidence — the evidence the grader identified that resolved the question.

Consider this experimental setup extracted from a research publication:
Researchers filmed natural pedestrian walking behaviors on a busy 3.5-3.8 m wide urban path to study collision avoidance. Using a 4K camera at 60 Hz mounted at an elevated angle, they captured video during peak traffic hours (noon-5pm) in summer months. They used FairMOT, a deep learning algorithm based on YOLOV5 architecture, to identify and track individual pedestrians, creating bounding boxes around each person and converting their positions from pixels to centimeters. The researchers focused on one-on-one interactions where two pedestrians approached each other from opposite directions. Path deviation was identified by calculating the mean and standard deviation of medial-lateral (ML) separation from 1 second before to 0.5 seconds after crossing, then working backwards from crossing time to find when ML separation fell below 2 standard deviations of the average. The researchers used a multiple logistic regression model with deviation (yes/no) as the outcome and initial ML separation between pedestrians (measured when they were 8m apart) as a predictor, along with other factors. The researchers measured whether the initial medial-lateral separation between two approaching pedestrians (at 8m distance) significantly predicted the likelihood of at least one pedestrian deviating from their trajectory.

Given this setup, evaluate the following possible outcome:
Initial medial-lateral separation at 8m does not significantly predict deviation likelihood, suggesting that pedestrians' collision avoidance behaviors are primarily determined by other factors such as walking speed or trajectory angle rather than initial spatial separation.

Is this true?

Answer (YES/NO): NO